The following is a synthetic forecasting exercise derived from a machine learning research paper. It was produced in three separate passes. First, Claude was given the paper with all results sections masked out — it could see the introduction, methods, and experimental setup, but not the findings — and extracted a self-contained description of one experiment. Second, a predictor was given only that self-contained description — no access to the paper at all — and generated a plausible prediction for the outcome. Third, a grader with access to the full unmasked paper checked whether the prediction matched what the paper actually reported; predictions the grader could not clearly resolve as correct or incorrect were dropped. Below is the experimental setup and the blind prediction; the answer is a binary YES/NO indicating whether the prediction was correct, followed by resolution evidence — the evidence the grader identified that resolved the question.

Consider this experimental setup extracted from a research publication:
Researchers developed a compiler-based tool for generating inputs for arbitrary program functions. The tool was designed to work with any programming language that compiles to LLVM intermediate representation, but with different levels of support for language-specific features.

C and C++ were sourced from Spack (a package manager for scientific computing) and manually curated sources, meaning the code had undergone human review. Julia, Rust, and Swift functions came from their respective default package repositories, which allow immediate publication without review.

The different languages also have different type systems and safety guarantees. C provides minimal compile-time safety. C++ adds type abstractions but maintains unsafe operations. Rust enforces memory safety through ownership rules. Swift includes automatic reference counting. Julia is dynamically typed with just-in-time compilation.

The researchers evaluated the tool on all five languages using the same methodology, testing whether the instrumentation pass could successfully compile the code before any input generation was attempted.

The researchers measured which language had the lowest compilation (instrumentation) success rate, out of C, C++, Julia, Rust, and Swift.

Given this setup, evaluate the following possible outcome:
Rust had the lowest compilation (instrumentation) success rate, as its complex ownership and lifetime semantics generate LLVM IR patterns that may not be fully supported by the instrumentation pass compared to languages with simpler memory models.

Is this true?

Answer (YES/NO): YES